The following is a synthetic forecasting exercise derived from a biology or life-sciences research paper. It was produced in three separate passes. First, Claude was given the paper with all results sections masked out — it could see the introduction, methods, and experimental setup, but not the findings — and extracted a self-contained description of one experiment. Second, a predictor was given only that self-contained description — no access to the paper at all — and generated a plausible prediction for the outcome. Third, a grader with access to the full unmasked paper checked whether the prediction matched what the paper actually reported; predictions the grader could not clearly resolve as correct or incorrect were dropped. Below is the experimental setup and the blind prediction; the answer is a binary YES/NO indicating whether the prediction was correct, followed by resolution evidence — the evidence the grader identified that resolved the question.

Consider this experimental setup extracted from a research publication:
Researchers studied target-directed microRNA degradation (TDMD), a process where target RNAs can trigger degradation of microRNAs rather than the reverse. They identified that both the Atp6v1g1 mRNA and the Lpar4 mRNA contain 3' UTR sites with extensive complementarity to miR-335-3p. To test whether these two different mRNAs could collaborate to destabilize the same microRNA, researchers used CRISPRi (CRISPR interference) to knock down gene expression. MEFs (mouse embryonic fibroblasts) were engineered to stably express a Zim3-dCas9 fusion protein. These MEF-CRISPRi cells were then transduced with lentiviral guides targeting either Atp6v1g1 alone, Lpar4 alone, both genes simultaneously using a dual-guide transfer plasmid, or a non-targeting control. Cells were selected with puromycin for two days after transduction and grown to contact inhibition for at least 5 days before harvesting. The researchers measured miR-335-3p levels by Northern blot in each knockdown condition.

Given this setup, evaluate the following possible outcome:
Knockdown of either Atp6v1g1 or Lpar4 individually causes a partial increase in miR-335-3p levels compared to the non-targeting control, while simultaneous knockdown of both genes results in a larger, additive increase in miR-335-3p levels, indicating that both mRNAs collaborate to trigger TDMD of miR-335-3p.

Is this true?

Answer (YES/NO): YES